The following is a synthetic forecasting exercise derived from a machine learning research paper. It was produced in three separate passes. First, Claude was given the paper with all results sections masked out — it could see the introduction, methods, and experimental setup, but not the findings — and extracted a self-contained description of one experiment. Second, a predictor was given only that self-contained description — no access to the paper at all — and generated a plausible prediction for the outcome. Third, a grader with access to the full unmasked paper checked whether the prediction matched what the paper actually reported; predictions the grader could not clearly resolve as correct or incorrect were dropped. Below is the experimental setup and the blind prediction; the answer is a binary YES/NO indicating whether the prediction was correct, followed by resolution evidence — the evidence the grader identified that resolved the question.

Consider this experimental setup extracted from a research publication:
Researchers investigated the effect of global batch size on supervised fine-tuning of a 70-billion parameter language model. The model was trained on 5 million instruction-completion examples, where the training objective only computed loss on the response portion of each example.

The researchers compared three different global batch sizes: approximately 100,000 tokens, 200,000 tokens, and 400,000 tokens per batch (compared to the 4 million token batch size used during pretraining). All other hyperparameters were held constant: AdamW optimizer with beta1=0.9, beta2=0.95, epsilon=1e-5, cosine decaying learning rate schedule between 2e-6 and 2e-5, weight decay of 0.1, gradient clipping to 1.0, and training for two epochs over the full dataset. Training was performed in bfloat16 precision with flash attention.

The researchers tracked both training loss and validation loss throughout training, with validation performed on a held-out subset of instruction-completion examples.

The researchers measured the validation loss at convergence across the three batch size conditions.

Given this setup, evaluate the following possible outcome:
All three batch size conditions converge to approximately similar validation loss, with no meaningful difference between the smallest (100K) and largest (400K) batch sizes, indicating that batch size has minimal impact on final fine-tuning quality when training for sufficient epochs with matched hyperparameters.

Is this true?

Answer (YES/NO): NO